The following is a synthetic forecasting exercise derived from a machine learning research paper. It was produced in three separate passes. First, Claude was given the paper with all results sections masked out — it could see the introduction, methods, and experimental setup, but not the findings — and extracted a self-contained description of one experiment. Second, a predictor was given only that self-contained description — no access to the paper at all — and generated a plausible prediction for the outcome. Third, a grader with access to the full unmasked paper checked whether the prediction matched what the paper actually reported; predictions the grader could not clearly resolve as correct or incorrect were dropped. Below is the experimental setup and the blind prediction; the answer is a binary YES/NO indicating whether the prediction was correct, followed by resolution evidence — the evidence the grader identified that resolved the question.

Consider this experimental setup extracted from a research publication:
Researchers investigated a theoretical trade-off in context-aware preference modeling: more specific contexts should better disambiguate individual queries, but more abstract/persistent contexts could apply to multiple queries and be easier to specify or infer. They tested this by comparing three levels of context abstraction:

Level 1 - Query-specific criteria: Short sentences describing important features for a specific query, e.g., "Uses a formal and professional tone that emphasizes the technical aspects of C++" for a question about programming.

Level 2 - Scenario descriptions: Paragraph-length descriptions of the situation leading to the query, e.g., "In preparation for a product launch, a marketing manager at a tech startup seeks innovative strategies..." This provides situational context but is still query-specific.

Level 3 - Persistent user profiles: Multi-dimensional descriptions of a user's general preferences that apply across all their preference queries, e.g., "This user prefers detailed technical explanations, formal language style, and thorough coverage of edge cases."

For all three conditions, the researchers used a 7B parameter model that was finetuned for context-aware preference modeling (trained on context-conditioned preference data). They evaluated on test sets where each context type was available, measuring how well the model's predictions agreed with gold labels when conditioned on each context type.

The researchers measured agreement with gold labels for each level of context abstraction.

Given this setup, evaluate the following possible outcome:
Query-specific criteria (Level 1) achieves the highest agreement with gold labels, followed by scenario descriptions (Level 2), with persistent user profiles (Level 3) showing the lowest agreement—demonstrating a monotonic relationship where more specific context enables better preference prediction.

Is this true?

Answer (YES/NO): YES